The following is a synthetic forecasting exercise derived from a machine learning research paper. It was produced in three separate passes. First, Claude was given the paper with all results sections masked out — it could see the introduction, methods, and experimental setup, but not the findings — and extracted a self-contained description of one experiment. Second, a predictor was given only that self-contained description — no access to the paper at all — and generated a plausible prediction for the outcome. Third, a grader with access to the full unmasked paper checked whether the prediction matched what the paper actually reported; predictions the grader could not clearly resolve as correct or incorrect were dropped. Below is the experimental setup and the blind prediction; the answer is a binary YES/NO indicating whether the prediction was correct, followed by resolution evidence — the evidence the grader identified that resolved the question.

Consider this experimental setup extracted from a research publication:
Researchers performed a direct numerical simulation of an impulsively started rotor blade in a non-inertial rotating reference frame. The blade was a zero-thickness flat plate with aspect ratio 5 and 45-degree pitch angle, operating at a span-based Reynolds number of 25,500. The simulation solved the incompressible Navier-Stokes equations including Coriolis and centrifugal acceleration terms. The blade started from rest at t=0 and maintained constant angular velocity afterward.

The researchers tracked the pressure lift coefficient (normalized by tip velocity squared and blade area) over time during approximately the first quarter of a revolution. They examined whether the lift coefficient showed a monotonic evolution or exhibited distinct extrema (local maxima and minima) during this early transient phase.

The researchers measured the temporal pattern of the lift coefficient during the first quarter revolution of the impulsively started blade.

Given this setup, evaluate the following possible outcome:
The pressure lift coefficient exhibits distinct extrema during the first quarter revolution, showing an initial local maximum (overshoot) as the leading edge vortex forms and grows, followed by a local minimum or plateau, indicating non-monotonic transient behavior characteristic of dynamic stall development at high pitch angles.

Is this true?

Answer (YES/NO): YES